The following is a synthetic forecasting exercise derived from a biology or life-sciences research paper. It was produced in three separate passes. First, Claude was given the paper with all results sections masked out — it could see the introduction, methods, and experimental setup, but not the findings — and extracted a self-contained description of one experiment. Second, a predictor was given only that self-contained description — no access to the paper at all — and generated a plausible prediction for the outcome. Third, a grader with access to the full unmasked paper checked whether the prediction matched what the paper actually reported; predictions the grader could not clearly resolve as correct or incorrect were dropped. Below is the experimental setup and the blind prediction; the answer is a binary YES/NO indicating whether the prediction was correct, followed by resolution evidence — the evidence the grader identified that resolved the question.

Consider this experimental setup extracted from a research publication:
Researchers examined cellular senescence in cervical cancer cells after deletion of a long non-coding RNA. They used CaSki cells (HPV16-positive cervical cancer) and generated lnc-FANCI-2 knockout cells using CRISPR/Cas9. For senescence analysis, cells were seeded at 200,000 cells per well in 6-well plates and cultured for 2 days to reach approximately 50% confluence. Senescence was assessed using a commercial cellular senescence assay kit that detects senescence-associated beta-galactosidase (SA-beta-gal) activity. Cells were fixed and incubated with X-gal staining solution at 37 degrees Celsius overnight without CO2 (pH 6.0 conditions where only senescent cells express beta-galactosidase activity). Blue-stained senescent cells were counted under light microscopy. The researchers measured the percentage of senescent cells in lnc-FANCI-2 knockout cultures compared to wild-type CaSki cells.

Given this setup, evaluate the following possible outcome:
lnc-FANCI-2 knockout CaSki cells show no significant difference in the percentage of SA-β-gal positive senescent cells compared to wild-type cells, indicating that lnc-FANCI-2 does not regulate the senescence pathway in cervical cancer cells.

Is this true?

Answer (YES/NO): NO